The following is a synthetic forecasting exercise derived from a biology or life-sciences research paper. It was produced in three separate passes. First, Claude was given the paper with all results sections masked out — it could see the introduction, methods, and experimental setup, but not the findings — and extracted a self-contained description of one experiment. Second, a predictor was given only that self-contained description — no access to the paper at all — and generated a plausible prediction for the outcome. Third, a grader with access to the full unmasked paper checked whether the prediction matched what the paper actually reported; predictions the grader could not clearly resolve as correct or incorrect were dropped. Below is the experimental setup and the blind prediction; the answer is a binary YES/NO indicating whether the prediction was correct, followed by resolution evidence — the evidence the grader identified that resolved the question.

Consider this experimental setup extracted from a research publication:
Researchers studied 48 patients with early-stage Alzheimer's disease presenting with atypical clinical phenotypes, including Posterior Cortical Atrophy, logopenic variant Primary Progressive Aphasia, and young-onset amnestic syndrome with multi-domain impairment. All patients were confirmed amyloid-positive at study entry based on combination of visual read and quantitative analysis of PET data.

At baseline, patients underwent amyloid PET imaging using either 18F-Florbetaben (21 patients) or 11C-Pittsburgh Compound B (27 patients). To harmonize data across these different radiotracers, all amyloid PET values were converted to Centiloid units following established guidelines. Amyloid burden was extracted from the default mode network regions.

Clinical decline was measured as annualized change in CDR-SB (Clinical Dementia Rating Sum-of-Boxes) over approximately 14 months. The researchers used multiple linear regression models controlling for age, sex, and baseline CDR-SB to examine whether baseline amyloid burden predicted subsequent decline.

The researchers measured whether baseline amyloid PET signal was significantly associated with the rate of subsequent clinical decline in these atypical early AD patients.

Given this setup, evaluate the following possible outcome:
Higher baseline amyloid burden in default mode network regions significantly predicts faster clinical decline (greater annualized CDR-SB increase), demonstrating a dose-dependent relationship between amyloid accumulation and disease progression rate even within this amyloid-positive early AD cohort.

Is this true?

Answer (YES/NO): NO